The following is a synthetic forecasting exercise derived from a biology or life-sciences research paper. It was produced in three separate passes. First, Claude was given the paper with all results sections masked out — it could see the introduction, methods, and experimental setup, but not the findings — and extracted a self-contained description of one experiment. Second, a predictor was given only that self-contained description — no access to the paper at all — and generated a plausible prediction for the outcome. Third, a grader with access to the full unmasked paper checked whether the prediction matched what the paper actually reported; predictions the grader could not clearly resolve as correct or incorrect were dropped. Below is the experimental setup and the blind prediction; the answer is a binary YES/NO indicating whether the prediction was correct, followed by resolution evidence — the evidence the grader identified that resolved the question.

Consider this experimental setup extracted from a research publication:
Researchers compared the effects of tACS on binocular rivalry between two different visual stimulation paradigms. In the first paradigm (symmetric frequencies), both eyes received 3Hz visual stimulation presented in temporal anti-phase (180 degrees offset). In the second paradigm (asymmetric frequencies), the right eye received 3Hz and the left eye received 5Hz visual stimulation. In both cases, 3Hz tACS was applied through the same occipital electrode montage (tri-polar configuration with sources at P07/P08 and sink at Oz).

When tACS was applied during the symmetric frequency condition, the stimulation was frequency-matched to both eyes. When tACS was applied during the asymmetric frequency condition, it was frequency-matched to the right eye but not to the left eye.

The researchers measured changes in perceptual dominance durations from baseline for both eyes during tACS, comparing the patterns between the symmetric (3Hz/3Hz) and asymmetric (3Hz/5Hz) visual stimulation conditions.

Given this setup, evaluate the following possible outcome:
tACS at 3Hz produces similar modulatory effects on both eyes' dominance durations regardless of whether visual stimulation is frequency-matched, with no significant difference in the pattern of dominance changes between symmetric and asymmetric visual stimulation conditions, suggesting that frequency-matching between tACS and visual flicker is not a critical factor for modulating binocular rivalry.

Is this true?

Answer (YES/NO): NO